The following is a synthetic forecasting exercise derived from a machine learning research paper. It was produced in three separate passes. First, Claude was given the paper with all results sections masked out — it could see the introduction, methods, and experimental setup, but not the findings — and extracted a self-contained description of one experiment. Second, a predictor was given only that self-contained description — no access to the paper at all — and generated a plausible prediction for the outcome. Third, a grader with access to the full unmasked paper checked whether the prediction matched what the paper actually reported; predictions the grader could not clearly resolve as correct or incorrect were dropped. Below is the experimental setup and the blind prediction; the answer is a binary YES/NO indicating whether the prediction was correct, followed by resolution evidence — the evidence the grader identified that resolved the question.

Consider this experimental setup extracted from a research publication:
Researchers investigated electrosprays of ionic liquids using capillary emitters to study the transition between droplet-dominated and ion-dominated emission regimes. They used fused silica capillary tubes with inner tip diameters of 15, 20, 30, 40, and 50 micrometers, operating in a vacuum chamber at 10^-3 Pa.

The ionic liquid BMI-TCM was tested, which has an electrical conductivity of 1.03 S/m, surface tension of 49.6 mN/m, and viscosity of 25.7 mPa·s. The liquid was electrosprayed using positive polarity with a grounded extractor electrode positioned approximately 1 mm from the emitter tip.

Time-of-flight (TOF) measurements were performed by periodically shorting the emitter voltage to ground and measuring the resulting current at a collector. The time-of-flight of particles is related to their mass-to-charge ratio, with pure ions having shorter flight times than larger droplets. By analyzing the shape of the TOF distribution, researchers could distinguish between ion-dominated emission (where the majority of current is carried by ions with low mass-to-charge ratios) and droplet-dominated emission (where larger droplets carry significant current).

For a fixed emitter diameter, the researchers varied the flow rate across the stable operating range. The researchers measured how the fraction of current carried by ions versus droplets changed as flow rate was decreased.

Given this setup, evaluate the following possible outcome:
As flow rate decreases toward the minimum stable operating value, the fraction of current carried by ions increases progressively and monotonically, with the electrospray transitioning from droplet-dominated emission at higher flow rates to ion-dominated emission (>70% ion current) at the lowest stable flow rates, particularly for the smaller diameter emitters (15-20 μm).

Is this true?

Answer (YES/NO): YES